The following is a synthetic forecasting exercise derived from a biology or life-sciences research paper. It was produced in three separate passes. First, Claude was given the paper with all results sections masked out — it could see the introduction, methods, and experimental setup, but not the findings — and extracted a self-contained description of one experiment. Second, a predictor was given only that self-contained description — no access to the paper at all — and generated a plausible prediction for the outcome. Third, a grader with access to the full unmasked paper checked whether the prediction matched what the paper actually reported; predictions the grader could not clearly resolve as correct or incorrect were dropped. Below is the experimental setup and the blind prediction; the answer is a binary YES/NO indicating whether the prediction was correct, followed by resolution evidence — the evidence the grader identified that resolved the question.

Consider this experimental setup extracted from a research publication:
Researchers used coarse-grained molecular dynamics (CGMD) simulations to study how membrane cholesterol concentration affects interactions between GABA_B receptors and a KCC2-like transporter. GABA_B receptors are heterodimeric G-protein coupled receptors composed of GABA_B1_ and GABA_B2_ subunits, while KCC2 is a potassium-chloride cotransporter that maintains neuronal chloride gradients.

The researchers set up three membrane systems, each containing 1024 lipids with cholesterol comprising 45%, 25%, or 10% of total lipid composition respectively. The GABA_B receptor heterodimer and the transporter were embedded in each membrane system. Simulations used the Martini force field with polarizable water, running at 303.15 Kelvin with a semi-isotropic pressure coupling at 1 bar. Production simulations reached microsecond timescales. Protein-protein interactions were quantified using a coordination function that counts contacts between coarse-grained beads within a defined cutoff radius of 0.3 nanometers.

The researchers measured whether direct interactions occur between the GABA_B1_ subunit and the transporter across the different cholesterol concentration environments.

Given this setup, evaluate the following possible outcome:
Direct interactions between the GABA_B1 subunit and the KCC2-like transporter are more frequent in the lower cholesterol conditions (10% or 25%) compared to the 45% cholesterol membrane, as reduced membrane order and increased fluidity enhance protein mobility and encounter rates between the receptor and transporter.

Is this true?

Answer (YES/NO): NO